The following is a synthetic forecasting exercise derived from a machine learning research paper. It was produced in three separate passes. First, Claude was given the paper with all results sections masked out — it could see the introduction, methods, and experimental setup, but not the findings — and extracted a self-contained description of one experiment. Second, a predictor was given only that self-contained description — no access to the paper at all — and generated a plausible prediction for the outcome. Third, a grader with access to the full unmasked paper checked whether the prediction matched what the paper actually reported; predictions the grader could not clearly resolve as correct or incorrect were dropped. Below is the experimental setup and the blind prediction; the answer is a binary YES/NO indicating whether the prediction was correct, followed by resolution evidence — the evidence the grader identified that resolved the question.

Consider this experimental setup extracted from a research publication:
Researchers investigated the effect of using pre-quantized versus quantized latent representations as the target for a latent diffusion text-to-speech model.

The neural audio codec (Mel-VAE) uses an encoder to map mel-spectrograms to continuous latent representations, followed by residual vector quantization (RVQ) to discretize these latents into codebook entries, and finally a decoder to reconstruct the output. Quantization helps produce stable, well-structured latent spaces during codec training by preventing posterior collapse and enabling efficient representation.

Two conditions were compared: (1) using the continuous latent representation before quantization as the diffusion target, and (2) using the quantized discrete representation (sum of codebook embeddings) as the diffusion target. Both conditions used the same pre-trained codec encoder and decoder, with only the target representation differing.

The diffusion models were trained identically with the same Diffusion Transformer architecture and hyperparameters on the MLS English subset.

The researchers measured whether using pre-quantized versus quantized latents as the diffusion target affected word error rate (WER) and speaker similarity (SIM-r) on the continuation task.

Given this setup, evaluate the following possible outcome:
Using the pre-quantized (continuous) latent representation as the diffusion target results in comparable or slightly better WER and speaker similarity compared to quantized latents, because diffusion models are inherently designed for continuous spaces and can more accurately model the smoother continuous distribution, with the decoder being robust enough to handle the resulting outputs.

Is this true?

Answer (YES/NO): YES